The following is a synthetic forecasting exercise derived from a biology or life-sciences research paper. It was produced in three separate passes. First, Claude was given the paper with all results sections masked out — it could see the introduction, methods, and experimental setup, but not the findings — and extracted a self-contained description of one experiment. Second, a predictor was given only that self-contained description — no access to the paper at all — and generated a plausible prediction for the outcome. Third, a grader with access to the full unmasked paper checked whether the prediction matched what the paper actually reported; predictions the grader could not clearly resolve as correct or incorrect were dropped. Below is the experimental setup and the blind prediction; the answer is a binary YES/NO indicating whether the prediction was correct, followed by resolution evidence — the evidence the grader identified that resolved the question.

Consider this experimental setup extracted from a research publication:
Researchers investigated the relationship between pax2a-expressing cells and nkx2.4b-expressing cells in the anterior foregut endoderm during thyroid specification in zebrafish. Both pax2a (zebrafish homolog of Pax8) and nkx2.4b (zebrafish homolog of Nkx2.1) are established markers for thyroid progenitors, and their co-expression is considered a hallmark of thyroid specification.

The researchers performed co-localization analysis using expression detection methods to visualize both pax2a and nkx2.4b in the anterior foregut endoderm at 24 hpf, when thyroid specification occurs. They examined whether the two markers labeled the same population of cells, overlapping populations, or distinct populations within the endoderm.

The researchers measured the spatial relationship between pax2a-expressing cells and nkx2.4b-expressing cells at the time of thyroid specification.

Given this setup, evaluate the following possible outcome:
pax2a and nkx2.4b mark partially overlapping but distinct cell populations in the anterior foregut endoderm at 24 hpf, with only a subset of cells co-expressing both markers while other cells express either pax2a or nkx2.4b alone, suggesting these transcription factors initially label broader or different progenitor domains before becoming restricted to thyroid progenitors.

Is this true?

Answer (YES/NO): NO